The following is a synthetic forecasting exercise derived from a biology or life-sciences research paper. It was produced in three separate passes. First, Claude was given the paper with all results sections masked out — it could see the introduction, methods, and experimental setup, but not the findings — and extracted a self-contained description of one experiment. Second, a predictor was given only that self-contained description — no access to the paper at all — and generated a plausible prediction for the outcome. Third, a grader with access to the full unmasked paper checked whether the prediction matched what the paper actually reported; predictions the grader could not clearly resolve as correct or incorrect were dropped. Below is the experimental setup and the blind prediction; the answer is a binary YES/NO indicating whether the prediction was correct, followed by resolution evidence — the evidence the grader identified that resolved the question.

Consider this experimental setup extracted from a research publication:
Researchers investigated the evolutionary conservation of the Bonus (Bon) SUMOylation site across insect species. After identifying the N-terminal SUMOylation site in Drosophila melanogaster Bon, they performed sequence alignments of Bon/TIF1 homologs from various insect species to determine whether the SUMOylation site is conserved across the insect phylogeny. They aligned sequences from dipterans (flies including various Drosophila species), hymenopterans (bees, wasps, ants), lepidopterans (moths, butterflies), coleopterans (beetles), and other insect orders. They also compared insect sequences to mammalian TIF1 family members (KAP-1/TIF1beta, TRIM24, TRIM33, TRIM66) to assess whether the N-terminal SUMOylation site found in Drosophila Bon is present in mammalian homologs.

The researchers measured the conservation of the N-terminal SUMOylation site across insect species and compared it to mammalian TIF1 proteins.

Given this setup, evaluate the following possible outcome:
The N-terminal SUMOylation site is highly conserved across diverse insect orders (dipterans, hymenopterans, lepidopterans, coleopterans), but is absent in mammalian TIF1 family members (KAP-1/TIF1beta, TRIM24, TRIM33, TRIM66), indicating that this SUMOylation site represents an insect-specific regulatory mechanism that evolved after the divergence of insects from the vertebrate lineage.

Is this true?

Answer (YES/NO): NO